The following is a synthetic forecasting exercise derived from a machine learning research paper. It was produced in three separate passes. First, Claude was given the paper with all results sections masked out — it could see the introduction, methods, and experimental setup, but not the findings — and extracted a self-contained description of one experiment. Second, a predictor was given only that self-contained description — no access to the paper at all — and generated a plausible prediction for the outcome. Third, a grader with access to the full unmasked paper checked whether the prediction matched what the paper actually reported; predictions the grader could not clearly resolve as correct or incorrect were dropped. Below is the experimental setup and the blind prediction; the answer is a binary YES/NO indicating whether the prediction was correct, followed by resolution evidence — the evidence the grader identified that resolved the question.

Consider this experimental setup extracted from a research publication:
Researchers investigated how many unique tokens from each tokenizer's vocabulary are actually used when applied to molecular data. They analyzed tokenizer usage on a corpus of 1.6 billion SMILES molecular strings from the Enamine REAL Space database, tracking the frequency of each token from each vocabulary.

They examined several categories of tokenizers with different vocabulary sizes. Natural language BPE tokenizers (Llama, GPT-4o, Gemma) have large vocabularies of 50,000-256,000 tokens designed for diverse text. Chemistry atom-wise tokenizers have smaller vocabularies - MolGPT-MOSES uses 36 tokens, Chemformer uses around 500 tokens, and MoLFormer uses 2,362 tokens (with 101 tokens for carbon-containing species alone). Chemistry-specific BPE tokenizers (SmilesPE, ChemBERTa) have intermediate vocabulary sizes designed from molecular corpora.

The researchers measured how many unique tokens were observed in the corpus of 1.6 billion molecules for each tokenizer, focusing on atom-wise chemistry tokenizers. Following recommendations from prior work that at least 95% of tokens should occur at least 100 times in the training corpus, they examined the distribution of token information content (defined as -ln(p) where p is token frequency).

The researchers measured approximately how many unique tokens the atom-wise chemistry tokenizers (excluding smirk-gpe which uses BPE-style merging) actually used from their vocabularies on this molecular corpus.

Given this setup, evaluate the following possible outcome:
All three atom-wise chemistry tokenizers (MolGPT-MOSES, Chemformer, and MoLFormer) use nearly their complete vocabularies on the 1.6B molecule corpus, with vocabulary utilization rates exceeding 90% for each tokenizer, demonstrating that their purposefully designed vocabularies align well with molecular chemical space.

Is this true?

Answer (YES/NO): NO